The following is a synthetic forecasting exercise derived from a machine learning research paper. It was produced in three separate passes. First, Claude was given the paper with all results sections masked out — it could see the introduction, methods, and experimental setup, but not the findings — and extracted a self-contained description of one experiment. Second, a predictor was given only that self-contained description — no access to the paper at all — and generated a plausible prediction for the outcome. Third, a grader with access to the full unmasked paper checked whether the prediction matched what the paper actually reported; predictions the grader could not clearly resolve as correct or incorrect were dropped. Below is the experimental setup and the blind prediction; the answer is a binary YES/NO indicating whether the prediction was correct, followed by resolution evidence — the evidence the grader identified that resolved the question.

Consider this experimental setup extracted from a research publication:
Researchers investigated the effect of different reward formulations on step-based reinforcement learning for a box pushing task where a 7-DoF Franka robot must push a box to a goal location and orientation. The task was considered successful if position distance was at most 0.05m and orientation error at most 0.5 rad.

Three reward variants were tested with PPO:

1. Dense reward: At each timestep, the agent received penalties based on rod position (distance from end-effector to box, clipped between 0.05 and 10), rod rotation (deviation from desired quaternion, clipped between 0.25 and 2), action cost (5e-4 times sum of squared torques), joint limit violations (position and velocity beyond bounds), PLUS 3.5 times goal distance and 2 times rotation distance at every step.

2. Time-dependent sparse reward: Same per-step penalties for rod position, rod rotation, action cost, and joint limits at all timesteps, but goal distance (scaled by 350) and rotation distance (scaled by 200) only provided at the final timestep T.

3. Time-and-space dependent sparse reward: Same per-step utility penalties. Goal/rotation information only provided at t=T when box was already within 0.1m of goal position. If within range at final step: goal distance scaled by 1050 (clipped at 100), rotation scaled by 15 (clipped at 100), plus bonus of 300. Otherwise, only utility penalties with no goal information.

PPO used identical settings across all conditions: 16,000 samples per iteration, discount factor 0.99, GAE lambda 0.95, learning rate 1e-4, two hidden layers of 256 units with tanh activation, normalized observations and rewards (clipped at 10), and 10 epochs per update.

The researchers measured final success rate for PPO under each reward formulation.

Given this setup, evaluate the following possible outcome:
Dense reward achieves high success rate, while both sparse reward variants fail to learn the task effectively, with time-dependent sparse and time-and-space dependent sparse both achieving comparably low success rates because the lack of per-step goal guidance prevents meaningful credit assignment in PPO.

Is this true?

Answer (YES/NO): YES